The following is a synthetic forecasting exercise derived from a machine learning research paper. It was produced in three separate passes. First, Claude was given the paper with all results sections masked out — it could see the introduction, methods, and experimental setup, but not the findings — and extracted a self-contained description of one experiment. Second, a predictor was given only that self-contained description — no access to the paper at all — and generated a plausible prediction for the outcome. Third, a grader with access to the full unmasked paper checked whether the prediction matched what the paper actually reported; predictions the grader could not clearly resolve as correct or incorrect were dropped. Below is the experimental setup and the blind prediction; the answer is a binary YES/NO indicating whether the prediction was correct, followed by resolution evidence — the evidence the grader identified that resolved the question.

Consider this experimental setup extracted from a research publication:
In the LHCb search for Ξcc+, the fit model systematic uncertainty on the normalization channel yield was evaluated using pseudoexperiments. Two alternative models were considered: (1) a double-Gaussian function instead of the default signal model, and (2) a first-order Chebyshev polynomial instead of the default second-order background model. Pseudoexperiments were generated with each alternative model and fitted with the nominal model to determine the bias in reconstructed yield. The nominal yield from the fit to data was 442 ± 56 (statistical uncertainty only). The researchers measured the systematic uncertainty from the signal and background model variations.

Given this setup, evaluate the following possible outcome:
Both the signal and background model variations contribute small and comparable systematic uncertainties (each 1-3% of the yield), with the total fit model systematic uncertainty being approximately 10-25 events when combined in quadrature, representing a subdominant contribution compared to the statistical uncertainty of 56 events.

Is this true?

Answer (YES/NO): NO